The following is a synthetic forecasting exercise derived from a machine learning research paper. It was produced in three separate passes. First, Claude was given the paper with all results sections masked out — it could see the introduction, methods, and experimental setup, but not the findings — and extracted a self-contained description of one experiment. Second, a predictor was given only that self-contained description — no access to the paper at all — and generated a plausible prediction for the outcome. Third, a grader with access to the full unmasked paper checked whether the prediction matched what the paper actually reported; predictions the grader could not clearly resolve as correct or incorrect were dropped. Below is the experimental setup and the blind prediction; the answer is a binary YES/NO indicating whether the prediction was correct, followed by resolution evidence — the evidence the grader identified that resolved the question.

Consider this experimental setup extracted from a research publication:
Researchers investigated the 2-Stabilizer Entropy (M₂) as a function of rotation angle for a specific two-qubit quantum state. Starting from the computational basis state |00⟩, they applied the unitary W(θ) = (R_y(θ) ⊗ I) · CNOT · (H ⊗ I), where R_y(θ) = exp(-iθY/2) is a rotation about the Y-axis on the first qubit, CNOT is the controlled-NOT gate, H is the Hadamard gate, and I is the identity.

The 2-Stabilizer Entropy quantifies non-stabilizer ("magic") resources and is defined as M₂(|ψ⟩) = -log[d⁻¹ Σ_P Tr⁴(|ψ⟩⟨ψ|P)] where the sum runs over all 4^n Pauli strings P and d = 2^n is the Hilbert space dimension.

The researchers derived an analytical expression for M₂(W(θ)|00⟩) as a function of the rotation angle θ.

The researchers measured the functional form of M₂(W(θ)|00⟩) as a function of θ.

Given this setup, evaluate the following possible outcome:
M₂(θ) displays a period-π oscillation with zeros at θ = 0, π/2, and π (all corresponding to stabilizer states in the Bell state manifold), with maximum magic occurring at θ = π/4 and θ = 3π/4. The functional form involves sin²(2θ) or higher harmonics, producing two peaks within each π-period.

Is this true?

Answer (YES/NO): NO